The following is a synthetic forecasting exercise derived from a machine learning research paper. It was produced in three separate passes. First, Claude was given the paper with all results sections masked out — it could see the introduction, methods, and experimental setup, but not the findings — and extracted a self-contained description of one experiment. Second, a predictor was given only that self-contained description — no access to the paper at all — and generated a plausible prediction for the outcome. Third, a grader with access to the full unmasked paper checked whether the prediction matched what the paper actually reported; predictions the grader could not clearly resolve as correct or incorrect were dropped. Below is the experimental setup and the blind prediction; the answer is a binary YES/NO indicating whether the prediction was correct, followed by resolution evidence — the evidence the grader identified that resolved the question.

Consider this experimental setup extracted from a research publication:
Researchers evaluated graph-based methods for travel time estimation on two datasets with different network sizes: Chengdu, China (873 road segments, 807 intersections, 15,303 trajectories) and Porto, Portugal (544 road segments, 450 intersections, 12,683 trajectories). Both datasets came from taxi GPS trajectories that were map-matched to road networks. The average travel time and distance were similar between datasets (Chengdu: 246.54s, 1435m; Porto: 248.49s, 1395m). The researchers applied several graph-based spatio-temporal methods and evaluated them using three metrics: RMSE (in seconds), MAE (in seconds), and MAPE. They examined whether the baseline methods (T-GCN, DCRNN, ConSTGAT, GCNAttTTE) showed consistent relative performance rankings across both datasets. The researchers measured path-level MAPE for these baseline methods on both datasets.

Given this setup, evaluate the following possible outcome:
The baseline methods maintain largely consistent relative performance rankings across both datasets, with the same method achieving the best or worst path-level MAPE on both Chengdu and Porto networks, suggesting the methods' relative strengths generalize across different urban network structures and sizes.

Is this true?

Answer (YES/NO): NO